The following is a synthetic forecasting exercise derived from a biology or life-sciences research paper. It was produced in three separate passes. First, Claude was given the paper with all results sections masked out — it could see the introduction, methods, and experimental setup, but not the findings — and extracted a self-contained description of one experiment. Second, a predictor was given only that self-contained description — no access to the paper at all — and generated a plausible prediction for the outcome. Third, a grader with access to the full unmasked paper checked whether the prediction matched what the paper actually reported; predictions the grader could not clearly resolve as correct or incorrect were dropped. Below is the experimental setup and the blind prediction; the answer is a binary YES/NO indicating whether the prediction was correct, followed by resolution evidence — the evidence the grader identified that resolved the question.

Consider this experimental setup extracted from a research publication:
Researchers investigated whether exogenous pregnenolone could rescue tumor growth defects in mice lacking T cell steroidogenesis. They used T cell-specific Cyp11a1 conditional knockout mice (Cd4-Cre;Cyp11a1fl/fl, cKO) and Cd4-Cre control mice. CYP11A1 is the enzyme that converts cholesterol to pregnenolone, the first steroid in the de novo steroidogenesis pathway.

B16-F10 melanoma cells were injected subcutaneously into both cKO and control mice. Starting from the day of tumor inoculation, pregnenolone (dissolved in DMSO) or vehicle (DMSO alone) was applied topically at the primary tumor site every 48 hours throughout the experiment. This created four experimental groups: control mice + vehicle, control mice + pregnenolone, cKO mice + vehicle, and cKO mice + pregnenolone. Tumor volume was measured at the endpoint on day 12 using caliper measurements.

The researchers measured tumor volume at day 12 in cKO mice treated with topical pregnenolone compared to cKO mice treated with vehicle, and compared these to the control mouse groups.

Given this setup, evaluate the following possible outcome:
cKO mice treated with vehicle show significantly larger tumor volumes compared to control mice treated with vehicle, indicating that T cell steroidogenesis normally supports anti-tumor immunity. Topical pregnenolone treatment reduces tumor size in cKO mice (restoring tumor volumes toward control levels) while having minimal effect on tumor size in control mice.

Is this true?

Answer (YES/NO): NO